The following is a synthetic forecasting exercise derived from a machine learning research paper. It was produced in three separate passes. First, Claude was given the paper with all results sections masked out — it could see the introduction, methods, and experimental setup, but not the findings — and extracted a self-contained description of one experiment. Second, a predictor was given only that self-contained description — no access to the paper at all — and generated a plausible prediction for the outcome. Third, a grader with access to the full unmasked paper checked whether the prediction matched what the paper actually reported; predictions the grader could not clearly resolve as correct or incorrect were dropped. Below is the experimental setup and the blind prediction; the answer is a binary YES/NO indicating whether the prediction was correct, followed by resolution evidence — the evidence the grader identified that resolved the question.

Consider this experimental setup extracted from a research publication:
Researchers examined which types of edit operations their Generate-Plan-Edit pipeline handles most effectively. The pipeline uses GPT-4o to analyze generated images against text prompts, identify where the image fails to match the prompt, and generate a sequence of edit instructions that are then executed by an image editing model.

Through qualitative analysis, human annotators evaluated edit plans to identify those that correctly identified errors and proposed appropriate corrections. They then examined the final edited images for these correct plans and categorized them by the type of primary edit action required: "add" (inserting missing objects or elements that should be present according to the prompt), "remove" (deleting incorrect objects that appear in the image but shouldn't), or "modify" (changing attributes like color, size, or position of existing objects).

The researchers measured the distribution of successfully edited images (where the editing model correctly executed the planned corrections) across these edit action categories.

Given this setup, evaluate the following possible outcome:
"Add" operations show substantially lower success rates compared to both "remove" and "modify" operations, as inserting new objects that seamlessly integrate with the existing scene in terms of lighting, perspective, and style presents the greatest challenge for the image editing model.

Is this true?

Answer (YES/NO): NO